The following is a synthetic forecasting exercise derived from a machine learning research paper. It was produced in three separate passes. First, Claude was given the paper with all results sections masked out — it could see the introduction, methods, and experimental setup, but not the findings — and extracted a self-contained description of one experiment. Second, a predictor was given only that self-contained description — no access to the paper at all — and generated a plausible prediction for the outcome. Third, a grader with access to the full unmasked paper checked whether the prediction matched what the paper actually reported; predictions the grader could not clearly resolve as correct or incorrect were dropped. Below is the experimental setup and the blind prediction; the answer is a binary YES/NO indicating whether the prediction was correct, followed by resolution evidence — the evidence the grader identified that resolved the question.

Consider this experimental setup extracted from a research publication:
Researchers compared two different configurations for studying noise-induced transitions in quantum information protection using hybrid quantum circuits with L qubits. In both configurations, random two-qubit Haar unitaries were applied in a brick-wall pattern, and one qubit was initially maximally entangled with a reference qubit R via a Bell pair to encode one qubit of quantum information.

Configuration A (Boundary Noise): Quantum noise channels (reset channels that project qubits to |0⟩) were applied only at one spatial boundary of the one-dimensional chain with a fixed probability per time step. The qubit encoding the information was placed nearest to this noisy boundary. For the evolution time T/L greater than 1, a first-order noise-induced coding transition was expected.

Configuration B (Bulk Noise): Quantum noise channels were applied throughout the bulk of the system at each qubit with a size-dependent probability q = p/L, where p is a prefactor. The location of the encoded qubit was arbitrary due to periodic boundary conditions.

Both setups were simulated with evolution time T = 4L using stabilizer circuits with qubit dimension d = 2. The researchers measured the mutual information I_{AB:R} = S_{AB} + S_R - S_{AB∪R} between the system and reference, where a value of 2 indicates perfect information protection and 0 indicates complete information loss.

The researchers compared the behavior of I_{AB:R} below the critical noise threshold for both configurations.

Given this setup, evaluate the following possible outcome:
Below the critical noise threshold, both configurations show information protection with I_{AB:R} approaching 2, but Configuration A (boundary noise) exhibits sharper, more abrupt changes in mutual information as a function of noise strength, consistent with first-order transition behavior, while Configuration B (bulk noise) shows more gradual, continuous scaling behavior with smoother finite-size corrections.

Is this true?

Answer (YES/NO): NO